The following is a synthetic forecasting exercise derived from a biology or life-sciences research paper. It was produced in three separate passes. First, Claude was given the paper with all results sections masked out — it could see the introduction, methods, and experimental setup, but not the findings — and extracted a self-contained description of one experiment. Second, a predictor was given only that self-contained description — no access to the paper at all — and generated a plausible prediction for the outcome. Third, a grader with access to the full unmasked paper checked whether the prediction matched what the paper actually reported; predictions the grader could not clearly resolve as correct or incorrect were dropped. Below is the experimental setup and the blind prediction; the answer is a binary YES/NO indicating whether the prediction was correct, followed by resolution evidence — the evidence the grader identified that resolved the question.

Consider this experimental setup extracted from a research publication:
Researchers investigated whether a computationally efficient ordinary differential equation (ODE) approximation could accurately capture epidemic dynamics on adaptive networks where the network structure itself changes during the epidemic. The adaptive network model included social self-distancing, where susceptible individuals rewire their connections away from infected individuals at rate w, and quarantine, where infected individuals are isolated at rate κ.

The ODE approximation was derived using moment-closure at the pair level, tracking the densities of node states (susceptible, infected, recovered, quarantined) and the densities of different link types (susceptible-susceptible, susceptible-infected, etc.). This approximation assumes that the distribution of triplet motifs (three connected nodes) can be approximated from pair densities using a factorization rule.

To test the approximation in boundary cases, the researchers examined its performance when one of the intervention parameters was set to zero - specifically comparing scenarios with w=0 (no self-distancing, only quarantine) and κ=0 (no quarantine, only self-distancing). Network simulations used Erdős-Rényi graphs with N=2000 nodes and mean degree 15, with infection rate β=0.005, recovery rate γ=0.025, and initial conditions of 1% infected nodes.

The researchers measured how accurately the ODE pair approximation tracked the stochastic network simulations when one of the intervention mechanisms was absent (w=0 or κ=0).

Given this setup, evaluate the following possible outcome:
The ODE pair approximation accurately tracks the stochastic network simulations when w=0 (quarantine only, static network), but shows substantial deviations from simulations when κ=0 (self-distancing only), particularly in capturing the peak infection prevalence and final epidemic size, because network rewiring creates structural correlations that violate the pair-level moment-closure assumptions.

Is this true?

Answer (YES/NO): NO